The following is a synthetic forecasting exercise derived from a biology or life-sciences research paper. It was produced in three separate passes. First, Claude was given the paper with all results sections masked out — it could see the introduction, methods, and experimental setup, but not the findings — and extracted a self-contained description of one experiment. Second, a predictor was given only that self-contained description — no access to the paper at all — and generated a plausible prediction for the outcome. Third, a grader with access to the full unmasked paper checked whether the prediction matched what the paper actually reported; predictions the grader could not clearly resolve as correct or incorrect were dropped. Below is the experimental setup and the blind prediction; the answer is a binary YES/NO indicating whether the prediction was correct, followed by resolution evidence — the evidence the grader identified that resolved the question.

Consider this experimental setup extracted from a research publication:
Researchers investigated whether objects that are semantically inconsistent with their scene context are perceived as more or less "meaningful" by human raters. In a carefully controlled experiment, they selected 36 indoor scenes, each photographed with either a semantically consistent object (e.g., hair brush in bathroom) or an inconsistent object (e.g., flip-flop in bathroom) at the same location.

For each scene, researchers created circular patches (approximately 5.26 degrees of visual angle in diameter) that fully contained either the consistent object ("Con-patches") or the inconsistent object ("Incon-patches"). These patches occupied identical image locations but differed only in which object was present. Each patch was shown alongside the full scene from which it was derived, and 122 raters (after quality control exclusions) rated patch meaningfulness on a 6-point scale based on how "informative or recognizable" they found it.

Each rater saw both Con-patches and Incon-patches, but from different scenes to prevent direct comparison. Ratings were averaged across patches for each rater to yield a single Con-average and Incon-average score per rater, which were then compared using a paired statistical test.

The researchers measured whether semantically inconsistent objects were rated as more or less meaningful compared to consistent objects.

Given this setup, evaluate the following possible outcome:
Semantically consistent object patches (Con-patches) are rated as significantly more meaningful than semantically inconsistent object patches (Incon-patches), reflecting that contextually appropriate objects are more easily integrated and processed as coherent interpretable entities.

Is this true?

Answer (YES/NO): YES